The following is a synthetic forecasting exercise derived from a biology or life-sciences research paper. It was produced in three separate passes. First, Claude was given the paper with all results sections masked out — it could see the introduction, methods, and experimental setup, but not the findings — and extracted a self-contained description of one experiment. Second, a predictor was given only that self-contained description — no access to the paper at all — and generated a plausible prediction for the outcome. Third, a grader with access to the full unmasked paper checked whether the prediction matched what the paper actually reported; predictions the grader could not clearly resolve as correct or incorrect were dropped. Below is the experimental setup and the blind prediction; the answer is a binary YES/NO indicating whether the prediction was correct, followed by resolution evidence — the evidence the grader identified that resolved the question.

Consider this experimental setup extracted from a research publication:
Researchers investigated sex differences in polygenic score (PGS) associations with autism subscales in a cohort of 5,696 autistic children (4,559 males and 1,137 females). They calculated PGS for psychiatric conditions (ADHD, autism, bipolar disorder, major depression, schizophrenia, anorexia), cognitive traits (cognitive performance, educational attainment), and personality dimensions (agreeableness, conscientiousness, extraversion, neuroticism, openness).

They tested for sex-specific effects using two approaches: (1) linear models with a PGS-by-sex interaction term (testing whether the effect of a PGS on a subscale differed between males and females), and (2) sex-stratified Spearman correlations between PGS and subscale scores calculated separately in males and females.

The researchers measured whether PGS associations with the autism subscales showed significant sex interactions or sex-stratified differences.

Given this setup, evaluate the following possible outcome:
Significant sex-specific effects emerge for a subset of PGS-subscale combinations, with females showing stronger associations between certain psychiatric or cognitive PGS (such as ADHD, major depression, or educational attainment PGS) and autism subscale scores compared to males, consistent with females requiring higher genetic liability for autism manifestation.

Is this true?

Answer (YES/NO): NO